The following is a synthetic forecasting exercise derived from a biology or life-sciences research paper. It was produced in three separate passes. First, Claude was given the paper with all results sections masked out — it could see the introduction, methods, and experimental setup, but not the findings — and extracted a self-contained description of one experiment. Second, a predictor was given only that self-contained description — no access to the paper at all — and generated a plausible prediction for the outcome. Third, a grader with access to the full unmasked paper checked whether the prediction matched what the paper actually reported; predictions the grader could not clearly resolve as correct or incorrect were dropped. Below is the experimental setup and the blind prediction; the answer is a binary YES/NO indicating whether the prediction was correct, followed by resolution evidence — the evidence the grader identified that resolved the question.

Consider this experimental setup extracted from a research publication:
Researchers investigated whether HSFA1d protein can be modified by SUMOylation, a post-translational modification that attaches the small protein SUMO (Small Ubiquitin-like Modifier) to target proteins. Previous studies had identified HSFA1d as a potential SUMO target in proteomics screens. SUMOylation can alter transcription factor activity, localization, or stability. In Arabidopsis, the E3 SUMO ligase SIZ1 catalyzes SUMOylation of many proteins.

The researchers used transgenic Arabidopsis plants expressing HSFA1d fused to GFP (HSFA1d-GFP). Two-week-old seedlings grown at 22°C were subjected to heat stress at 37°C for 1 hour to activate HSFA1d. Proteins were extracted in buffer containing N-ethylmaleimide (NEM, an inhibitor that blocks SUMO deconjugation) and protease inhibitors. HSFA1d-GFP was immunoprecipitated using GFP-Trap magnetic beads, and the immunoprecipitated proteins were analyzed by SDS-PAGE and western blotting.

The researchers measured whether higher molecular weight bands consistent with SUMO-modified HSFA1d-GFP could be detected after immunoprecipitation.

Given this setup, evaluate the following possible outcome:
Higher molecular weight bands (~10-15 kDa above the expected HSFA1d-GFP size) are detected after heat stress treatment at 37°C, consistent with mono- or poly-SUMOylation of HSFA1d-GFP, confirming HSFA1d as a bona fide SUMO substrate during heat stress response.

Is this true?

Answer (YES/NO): YES